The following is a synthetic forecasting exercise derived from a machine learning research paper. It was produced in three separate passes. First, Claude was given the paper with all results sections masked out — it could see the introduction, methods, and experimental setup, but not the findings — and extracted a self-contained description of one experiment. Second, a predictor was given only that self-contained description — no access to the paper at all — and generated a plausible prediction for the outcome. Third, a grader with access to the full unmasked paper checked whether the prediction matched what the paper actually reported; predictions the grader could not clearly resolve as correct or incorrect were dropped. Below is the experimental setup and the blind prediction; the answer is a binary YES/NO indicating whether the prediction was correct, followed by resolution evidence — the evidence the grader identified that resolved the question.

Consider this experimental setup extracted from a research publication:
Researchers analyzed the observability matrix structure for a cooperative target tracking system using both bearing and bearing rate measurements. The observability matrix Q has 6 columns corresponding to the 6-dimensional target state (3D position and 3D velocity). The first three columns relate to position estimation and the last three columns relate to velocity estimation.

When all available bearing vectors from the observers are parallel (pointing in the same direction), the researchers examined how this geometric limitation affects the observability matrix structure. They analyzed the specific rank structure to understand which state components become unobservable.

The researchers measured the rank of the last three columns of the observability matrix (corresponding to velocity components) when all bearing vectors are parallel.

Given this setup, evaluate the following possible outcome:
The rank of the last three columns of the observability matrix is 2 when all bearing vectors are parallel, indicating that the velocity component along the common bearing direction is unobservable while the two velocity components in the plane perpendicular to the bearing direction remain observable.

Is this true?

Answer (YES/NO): YES